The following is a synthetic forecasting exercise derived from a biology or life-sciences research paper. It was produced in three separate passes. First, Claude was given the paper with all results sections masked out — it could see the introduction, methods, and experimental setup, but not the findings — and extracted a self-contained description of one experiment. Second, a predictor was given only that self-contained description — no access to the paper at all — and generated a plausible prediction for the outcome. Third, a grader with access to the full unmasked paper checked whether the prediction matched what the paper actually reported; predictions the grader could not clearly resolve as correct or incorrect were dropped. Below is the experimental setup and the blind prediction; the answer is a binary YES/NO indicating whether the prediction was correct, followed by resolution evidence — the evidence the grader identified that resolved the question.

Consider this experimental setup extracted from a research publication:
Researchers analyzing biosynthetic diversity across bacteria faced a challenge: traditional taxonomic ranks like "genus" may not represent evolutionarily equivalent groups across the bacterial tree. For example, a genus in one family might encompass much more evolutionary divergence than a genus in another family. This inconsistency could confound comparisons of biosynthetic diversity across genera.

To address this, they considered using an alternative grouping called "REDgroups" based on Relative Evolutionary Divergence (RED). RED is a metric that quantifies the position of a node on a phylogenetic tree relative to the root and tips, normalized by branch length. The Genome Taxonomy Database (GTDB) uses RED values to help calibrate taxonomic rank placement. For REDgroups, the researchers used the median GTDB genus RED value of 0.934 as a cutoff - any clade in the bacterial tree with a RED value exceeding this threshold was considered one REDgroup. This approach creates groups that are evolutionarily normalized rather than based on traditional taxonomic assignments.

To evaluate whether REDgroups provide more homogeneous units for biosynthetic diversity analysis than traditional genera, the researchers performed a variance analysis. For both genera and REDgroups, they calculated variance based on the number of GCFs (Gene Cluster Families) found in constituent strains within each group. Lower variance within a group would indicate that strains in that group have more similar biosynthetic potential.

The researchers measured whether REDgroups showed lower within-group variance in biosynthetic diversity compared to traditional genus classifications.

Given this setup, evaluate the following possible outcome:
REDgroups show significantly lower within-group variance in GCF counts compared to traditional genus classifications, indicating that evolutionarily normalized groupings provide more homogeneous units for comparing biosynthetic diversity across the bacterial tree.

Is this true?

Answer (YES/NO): YES